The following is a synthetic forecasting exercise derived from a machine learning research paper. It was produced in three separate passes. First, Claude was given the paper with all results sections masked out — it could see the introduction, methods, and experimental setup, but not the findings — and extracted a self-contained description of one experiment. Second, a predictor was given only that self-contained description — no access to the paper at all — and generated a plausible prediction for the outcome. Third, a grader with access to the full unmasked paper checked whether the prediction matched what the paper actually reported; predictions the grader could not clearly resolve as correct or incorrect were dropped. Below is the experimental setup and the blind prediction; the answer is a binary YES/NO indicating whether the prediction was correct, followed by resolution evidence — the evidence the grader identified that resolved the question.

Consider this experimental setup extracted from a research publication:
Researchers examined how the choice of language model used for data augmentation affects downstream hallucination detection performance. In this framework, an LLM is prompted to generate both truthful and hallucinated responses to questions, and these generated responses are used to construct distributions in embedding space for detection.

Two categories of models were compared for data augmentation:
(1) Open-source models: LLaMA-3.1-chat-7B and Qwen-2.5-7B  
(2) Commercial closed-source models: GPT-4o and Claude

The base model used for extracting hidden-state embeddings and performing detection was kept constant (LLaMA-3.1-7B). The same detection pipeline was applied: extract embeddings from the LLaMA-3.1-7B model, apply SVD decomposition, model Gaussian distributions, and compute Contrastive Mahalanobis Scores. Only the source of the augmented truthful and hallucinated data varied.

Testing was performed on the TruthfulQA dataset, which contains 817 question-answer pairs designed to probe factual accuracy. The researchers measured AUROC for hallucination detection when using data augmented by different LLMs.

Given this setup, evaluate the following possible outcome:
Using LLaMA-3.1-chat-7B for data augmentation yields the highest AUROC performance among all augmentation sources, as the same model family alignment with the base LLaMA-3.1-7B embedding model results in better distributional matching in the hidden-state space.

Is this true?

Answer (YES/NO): NO